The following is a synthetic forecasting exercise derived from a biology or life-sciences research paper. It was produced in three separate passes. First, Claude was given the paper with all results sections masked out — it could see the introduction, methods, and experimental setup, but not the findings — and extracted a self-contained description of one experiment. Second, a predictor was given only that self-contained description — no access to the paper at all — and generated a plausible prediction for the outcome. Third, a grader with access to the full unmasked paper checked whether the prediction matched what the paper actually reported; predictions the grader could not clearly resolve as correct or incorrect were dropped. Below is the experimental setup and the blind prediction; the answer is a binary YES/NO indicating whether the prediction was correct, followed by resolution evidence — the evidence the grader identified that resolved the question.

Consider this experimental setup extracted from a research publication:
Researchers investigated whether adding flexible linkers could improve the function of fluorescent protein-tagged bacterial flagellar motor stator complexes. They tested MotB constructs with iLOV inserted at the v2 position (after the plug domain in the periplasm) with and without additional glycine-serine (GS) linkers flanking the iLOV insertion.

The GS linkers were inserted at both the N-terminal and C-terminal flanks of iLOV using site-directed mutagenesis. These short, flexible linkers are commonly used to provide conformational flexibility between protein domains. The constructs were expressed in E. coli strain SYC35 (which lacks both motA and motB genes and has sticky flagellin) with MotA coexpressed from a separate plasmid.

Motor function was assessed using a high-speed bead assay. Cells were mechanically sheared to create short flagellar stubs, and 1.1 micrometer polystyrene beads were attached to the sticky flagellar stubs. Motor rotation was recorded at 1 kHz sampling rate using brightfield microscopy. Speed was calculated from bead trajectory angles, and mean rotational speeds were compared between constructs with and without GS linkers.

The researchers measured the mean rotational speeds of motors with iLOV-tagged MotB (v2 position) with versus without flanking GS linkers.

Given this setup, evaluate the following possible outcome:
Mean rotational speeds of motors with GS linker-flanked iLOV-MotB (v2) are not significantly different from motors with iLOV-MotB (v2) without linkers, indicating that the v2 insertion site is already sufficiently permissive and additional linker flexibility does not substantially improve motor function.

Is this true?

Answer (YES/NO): NO